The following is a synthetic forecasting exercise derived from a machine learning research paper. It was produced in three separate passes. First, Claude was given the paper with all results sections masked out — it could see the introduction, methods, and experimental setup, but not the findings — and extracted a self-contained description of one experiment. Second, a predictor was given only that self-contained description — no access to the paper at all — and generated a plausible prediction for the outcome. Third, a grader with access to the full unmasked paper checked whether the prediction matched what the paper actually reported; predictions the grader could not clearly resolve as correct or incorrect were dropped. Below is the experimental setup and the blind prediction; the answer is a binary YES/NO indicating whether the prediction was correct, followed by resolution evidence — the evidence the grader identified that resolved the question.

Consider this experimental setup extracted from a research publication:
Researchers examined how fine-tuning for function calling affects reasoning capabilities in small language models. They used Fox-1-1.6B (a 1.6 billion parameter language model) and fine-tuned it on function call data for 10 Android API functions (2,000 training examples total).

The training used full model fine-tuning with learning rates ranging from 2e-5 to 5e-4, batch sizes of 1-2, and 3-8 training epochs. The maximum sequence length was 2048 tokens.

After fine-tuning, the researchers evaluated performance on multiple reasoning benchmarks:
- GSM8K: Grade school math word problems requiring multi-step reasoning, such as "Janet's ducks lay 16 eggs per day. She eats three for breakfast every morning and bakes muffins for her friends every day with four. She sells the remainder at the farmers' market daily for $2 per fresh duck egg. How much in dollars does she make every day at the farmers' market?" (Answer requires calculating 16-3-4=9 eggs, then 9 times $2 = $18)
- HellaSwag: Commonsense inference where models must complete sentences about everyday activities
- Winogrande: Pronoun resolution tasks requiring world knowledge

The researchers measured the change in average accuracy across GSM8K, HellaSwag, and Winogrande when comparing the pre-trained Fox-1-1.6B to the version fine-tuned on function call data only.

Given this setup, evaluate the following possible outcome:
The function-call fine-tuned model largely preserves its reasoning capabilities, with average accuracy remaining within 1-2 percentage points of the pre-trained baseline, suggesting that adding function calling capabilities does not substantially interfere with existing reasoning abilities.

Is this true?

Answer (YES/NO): NO